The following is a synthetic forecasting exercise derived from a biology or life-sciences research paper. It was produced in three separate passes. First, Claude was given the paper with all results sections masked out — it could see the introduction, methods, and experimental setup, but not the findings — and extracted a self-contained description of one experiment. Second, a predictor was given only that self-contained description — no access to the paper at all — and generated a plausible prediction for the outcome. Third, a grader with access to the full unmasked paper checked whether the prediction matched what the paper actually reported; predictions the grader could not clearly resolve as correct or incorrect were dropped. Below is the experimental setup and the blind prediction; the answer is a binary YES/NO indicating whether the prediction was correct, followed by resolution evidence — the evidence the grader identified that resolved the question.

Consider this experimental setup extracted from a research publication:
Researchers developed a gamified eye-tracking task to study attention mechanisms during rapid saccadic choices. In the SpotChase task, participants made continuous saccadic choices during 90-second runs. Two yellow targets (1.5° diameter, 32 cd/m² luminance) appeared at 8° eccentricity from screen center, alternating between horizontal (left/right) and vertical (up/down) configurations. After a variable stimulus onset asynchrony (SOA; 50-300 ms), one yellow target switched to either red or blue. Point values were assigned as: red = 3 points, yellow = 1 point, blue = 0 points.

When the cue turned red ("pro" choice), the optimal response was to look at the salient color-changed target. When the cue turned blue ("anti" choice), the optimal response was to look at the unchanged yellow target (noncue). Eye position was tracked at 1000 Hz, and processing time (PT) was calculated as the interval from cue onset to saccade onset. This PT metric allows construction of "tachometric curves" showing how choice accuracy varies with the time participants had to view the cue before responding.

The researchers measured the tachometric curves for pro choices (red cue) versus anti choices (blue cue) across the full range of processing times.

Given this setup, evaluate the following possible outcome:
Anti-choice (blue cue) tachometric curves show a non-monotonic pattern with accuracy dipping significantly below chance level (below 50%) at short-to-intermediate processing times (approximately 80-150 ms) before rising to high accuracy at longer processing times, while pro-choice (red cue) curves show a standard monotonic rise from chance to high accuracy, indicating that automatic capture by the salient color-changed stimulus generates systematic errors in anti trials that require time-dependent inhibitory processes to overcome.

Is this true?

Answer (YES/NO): NO